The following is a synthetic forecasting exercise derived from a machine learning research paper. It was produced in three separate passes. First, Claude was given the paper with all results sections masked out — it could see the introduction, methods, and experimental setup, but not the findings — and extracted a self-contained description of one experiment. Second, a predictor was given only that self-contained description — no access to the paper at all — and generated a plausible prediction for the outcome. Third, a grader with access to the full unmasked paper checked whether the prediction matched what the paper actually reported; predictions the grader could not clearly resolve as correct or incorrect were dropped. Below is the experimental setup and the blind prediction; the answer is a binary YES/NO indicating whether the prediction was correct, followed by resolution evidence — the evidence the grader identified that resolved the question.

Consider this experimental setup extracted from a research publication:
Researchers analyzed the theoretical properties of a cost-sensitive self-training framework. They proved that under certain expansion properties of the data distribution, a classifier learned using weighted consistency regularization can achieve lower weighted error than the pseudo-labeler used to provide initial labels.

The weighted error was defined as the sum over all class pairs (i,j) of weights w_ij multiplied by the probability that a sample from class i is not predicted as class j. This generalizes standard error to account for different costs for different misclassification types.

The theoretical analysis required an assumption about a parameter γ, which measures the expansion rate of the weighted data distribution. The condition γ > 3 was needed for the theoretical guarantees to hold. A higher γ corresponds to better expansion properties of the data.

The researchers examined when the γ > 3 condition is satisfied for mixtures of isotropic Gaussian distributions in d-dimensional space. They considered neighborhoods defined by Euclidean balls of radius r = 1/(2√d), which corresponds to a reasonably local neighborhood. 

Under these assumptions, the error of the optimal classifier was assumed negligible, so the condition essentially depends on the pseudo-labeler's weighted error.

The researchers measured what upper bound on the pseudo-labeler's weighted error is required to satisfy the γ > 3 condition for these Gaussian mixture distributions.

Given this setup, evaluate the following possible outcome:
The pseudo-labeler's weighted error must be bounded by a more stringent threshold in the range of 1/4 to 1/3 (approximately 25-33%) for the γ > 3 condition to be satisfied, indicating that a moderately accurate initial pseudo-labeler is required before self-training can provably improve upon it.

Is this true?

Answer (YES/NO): NO